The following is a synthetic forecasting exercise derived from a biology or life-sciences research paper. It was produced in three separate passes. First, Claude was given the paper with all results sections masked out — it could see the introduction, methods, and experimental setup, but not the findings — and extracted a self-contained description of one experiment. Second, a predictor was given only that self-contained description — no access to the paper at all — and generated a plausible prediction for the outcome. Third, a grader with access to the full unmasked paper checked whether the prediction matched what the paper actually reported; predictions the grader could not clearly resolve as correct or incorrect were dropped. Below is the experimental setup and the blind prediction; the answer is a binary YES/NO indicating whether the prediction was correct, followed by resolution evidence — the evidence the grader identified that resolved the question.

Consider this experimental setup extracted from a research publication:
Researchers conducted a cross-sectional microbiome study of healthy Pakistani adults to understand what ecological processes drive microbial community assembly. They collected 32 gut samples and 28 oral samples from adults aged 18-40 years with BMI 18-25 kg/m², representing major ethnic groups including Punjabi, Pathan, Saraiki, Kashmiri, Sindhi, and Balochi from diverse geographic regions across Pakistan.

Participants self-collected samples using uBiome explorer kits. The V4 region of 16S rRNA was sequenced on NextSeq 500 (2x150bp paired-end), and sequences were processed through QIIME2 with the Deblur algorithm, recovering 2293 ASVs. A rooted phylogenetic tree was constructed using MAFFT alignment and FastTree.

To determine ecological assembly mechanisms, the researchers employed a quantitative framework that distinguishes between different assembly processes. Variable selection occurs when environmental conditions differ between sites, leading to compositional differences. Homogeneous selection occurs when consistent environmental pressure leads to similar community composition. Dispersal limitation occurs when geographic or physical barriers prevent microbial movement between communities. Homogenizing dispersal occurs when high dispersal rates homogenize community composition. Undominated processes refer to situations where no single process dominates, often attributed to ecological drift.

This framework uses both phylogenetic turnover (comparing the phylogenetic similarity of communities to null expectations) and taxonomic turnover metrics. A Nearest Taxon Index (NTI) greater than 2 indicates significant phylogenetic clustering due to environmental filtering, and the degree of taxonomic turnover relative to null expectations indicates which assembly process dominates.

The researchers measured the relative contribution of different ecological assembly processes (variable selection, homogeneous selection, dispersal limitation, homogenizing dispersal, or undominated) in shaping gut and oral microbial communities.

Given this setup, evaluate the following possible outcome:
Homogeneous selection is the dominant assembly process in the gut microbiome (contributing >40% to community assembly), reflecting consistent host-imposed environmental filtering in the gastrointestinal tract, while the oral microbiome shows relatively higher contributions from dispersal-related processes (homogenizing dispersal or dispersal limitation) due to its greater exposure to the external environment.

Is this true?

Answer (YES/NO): NO